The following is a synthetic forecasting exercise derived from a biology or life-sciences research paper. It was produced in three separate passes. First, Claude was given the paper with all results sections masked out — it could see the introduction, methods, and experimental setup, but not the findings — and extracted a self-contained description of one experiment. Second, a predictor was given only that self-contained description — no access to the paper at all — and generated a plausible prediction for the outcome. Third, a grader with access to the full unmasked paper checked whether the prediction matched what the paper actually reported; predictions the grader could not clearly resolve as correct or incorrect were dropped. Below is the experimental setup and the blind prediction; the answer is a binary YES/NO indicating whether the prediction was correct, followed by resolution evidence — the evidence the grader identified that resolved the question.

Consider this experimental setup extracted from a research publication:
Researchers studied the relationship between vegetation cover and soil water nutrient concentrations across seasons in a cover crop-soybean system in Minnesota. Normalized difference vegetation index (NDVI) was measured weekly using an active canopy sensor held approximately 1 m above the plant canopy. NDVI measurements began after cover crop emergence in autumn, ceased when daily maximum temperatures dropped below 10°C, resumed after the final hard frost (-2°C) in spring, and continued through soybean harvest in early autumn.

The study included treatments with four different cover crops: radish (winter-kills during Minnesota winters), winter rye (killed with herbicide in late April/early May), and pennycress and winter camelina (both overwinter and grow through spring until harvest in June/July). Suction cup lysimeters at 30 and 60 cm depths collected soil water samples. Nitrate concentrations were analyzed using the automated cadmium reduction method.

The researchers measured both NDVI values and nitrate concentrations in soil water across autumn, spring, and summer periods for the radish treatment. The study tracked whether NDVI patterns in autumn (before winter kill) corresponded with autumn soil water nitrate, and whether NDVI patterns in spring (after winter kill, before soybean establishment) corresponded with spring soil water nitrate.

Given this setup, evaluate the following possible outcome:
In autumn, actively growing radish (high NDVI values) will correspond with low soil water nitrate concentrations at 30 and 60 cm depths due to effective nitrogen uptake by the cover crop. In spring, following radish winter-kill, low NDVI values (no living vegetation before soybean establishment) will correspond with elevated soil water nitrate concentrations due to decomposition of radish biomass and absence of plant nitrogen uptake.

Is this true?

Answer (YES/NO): YES